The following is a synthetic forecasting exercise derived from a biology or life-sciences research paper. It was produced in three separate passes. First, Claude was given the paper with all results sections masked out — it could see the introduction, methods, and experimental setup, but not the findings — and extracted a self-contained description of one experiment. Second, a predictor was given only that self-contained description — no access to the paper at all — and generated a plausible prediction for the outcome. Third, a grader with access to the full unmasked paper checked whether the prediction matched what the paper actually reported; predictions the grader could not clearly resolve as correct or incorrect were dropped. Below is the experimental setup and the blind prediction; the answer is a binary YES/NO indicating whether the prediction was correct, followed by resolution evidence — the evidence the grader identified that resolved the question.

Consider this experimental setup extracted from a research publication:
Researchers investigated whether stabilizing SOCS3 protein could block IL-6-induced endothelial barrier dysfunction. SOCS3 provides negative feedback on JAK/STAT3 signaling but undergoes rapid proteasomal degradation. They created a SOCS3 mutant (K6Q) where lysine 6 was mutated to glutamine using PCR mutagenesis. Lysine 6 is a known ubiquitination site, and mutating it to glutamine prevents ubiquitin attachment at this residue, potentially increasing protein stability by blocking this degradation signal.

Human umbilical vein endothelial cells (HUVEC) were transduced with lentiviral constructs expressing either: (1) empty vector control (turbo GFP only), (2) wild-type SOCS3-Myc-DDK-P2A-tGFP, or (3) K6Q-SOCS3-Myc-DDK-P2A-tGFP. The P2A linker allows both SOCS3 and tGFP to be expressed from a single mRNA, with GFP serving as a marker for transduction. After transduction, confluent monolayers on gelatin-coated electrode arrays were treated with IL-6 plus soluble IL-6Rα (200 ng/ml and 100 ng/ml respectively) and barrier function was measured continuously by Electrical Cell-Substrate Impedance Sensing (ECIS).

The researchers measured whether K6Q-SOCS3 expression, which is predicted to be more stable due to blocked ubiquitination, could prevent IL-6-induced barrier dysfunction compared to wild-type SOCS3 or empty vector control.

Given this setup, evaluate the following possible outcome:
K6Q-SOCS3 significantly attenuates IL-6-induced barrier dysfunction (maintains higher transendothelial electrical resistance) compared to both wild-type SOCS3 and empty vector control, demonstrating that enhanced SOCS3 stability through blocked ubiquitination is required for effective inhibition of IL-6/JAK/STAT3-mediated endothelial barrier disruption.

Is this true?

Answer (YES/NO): YES